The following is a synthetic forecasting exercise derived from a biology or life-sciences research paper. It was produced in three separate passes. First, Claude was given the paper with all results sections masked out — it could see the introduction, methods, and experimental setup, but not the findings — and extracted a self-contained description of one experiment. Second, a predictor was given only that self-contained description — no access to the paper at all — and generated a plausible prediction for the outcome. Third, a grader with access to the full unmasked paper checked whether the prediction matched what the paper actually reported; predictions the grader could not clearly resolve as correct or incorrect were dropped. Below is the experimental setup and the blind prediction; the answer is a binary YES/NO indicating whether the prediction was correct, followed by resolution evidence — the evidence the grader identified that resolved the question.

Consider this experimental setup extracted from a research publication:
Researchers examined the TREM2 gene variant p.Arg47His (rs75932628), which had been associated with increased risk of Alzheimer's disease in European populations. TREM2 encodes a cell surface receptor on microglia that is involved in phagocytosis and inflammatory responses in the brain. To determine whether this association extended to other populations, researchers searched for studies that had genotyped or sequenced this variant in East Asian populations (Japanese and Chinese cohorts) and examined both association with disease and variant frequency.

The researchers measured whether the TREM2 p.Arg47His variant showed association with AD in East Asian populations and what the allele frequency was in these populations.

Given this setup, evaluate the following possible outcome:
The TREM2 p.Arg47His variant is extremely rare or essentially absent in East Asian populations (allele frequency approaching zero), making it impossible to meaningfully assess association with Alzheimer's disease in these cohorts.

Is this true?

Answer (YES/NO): YES